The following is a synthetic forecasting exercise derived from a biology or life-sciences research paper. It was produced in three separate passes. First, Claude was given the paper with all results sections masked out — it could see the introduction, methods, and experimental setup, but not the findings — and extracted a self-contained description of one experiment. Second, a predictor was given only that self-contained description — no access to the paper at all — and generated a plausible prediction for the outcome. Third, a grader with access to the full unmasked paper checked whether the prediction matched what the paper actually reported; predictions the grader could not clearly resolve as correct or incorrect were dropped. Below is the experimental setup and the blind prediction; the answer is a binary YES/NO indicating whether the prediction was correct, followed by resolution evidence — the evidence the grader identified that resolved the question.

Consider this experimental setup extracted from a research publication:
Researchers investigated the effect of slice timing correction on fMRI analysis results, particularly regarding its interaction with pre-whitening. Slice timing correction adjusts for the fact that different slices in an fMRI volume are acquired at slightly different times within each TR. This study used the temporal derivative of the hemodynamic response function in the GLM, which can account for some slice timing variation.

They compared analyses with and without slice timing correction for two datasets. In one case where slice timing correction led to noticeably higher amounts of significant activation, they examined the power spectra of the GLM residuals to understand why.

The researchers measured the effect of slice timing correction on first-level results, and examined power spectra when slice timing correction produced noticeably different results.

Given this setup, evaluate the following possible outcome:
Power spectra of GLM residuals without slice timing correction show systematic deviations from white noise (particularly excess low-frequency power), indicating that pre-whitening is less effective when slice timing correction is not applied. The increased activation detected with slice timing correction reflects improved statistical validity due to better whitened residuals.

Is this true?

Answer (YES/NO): NO